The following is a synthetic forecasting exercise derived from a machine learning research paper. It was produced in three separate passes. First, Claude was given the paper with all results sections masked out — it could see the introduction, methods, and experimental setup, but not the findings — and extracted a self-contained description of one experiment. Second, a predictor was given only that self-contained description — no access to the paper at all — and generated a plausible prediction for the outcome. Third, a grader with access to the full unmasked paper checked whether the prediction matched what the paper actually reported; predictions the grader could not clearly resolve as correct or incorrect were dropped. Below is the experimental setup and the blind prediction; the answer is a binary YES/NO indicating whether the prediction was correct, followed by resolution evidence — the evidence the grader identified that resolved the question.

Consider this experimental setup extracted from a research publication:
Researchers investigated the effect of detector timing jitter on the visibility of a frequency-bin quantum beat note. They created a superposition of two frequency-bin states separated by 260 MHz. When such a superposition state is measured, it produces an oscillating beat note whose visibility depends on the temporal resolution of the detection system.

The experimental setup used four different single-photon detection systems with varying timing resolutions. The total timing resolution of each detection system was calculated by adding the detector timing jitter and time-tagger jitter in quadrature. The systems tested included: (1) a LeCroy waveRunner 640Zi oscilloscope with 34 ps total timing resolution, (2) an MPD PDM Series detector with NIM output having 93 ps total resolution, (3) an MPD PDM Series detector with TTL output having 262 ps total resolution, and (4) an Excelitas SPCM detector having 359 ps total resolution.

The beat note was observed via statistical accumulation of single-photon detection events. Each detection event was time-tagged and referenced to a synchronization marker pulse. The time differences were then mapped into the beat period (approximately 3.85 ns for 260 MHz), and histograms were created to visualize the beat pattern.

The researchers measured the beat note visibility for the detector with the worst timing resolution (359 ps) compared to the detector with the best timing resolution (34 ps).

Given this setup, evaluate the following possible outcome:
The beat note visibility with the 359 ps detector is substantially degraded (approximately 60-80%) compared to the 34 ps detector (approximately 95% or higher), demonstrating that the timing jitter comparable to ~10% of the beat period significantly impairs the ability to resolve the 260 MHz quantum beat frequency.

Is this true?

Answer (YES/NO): YES